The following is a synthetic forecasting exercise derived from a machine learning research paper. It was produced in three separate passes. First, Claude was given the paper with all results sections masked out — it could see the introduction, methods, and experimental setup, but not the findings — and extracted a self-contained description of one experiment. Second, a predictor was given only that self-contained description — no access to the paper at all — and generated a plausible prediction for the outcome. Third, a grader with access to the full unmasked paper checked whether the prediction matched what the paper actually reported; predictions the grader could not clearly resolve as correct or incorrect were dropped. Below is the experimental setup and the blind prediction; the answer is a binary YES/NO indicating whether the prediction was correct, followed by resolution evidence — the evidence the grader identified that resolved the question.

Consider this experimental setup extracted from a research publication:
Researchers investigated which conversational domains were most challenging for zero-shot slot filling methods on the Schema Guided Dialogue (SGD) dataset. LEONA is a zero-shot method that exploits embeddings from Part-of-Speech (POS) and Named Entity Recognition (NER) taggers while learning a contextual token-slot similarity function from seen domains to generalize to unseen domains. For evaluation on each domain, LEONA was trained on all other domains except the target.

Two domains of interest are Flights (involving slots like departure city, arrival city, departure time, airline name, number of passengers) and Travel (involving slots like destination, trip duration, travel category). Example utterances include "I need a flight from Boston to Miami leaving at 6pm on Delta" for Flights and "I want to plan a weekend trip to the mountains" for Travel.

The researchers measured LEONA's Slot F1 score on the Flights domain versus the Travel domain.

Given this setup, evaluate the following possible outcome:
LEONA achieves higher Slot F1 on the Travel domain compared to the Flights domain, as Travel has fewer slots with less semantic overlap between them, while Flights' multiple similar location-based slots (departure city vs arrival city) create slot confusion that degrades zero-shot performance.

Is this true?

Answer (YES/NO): YES